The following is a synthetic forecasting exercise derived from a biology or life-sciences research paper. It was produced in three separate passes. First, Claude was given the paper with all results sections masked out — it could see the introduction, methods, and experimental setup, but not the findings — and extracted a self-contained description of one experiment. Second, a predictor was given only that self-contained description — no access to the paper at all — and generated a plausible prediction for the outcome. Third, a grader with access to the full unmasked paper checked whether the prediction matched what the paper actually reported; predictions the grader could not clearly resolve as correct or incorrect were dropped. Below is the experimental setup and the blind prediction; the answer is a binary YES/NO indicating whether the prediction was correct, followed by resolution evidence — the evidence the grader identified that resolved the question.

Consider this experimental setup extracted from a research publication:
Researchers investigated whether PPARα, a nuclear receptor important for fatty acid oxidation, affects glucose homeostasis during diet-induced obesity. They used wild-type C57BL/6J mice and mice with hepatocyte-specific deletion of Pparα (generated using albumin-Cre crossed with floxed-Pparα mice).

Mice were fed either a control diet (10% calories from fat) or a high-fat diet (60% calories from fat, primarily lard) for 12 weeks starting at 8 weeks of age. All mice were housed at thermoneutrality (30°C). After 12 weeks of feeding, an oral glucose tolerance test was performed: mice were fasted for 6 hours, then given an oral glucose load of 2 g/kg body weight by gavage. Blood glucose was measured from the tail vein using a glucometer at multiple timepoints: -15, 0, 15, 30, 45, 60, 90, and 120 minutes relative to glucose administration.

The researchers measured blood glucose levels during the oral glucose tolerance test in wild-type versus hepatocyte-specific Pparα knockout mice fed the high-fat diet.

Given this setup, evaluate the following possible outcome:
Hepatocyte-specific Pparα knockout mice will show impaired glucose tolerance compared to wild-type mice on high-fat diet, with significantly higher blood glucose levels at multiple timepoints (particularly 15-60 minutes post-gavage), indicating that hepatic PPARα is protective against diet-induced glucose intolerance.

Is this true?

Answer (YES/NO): NO